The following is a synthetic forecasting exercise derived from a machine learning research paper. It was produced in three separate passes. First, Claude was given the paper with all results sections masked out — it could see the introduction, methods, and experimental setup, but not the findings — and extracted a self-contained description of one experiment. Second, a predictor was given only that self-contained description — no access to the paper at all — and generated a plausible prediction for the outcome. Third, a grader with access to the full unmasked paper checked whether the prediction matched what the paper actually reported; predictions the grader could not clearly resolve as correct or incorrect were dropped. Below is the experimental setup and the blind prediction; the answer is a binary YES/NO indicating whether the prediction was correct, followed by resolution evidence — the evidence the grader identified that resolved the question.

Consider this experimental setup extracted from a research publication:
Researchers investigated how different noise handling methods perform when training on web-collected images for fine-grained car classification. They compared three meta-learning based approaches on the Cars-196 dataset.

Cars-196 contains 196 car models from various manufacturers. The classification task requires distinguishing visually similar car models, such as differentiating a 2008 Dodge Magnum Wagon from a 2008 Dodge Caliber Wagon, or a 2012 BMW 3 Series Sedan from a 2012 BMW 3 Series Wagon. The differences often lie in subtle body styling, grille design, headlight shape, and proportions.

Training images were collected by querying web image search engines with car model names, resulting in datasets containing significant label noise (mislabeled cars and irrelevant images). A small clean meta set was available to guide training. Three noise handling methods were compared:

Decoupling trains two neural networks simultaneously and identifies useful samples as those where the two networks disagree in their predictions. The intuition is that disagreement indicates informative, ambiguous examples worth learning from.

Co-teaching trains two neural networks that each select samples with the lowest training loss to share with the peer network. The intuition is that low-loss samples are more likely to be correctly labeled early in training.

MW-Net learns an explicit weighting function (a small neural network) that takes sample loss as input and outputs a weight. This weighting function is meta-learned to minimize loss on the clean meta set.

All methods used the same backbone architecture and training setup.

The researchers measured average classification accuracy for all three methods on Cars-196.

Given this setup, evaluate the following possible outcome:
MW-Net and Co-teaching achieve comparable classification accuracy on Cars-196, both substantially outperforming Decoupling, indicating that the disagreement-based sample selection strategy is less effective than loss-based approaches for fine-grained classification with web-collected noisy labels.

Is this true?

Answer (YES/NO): NO